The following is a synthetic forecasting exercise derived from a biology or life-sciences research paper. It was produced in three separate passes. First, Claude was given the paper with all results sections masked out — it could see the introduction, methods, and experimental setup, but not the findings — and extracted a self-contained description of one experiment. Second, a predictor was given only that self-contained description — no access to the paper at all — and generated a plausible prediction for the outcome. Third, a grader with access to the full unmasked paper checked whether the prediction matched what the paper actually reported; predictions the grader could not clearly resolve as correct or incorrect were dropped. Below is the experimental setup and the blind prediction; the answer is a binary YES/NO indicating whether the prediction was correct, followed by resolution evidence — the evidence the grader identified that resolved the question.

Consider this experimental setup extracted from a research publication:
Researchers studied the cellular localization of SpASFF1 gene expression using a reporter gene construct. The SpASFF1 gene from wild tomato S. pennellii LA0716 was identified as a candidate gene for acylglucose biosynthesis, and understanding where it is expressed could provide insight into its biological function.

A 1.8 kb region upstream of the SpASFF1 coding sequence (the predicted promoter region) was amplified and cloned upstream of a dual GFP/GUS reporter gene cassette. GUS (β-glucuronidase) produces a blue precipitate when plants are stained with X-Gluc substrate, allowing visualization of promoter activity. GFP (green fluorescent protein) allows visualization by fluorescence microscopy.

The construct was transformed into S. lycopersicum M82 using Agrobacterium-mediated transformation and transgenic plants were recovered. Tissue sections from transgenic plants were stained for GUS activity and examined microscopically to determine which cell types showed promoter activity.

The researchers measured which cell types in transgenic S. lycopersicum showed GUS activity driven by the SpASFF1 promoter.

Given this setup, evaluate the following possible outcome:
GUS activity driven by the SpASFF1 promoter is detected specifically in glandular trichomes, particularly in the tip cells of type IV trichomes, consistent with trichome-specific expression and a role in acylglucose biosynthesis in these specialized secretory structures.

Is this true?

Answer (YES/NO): YES